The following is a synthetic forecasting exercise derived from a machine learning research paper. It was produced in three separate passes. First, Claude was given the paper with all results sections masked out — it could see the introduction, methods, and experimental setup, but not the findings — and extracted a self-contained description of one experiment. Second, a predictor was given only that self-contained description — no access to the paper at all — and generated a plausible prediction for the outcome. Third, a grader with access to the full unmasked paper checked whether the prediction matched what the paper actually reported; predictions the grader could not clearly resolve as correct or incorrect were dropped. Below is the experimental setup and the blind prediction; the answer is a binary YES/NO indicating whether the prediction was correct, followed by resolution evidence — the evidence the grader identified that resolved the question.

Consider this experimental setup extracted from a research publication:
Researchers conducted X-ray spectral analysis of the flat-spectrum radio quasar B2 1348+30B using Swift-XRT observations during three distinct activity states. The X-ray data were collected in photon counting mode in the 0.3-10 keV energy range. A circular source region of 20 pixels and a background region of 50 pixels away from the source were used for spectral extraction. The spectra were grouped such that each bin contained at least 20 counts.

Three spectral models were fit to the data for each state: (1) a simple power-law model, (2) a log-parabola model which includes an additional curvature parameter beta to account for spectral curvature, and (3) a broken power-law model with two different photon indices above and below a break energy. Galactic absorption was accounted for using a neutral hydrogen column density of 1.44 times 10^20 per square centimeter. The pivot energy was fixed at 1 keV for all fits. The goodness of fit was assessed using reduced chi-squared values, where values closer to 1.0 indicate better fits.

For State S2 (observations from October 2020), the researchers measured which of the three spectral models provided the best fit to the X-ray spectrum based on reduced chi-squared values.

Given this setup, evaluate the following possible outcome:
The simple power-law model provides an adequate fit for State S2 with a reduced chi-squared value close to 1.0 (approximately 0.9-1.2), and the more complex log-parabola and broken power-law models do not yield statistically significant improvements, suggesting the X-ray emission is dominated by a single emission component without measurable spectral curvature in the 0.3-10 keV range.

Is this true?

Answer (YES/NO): NO